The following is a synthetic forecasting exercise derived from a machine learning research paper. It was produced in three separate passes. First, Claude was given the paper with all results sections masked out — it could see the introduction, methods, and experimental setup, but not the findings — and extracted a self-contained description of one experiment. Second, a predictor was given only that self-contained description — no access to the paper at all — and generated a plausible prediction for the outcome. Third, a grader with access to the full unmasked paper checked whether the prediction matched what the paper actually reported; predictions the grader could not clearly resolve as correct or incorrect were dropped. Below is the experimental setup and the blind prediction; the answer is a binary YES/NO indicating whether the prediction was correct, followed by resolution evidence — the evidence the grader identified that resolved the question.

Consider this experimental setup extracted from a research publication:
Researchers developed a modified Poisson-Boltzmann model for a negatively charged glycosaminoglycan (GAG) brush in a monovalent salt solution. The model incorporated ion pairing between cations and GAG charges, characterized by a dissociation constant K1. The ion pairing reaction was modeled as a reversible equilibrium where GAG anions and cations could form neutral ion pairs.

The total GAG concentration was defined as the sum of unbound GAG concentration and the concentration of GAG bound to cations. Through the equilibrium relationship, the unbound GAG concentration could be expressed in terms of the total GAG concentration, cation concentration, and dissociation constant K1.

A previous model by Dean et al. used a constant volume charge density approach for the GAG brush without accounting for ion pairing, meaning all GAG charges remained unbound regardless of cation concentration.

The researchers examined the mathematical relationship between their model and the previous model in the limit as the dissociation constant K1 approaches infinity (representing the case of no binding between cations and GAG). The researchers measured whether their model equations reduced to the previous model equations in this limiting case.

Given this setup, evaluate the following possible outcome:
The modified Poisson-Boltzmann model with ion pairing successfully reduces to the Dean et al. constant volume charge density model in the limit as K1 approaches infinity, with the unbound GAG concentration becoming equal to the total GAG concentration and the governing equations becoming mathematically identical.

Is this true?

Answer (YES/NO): YES